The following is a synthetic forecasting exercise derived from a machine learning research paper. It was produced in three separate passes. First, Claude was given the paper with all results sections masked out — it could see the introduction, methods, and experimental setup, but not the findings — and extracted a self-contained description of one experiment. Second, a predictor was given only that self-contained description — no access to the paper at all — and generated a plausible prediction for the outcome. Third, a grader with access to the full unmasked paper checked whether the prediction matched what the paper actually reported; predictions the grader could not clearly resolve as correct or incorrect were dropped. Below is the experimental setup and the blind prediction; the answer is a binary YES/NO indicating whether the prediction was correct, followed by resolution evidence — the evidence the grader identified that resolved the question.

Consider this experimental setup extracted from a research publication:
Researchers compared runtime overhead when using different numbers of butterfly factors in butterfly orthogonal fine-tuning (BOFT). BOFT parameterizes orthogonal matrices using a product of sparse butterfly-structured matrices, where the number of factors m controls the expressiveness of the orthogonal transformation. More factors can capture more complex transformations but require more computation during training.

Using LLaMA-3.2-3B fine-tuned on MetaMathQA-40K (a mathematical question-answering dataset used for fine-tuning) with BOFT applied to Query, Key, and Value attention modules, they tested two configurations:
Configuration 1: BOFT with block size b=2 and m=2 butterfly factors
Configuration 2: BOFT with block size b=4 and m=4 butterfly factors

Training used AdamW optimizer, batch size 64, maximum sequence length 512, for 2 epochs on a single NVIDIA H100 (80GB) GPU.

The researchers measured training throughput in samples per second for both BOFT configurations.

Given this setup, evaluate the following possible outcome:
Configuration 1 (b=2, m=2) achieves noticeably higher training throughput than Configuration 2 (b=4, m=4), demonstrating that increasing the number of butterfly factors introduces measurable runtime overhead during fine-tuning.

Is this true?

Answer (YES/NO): YES